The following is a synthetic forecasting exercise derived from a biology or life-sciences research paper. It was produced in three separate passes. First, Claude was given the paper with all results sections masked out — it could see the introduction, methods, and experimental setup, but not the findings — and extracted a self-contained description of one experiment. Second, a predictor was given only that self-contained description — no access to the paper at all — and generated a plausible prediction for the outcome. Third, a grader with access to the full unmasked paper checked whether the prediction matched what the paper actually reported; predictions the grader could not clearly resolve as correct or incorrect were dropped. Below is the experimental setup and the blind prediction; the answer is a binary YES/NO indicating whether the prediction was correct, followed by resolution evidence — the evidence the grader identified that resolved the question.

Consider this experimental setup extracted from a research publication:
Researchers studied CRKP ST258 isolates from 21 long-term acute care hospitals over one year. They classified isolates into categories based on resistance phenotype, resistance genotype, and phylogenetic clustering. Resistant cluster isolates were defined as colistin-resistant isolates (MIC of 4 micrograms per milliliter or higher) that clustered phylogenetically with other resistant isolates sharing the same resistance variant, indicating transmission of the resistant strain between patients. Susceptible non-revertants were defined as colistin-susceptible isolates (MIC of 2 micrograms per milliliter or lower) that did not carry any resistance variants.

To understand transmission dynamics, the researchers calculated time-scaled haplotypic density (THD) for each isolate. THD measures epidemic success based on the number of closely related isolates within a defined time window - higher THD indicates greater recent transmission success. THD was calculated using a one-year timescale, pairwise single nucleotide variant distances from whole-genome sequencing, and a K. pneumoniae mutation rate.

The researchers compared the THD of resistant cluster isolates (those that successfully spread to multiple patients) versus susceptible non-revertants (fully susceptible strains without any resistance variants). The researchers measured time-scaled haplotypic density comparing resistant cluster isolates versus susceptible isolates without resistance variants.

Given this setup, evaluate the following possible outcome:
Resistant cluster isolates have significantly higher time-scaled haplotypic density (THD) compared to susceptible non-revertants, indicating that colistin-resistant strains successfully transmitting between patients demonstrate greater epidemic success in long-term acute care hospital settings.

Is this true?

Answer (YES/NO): NO